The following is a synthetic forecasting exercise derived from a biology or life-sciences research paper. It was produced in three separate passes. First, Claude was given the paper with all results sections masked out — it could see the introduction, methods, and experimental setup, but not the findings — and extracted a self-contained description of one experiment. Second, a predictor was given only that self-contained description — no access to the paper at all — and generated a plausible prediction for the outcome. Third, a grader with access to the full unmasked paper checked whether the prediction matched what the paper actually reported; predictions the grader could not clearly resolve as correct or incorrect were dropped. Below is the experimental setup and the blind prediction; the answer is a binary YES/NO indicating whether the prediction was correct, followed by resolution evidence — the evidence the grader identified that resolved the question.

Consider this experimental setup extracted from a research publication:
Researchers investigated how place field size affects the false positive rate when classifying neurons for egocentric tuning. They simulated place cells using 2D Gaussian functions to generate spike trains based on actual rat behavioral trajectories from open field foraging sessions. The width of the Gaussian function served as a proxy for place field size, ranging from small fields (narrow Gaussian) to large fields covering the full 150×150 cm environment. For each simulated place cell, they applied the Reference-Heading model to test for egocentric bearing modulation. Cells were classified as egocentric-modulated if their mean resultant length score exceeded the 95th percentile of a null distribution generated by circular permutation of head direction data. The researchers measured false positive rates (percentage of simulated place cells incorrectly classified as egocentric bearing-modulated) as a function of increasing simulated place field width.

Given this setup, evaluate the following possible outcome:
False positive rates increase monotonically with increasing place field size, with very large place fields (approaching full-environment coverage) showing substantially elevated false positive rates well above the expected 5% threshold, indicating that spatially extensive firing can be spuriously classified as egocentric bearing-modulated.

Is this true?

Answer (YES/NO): YES